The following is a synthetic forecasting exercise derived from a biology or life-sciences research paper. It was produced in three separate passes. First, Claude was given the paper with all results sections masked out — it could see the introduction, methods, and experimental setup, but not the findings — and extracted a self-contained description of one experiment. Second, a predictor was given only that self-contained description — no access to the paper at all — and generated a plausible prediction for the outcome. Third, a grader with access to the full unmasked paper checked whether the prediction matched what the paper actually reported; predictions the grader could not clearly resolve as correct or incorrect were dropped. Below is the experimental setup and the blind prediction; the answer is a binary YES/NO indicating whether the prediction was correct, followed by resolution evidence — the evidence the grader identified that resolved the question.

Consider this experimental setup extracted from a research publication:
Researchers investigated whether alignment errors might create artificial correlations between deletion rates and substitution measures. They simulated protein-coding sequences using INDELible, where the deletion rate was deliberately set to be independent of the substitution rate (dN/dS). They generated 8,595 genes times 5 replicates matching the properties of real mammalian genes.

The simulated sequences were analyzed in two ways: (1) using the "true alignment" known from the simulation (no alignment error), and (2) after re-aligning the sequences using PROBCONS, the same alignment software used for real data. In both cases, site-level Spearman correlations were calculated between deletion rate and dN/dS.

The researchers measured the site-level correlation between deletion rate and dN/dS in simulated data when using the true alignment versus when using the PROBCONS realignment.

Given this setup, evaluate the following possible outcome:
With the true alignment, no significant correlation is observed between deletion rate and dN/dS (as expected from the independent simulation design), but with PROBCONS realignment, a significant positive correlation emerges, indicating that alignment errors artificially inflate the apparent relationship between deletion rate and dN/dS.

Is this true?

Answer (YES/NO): YES